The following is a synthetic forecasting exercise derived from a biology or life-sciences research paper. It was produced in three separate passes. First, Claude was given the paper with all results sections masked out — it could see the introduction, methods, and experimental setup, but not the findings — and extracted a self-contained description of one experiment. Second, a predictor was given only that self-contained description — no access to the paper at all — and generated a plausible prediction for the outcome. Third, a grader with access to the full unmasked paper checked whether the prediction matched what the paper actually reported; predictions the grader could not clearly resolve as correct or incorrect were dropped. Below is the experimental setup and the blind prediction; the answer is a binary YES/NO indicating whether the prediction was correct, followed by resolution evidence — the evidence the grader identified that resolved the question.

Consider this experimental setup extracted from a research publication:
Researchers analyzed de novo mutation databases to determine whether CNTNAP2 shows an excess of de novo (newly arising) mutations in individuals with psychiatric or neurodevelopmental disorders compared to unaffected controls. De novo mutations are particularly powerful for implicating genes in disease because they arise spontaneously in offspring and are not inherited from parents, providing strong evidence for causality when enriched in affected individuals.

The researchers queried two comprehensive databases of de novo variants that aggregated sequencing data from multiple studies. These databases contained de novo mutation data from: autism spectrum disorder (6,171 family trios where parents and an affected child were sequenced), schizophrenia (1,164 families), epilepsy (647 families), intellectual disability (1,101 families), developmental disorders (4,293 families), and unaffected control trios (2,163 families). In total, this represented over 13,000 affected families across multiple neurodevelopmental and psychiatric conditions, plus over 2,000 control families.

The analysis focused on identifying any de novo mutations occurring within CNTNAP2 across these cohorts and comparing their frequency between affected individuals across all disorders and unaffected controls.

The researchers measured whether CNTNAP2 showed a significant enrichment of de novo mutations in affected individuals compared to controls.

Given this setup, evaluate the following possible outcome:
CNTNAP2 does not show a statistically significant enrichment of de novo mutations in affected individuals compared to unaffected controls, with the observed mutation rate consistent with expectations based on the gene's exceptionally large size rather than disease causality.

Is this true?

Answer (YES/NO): NO